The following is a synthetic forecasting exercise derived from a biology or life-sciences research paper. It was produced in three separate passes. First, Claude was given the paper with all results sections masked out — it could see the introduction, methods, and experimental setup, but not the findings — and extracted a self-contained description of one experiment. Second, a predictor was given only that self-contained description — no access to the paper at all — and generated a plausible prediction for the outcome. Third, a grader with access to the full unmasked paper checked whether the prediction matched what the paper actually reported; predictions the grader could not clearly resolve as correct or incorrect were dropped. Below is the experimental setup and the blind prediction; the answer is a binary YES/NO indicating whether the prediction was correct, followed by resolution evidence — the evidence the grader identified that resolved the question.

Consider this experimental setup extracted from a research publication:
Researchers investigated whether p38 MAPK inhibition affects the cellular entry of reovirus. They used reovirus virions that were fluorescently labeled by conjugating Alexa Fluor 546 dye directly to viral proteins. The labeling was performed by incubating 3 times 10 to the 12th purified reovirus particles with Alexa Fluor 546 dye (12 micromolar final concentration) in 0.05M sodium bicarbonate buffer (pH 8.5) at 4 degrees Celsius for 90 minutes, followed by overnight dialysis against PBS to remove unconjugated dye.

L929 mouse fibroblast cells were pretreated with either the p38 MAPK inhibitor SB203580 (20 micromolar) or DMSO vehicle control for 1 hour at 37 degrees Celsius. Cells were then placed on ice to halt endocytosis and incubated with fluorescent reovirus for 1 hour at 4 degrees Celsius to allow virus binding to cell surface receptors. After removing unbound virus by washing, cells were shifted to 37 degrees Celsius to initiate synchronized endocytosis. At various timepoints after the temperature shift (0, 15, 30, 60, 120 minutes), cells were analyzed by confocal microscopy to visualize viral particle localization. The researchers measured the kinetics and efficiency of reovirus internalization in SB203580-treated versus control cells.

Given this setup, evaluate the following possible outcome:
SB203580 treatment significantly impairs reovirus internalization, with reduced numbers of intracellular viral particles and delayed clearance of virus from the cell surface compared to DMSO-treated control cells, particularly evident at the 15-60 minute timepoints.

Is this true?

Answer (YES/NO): NO